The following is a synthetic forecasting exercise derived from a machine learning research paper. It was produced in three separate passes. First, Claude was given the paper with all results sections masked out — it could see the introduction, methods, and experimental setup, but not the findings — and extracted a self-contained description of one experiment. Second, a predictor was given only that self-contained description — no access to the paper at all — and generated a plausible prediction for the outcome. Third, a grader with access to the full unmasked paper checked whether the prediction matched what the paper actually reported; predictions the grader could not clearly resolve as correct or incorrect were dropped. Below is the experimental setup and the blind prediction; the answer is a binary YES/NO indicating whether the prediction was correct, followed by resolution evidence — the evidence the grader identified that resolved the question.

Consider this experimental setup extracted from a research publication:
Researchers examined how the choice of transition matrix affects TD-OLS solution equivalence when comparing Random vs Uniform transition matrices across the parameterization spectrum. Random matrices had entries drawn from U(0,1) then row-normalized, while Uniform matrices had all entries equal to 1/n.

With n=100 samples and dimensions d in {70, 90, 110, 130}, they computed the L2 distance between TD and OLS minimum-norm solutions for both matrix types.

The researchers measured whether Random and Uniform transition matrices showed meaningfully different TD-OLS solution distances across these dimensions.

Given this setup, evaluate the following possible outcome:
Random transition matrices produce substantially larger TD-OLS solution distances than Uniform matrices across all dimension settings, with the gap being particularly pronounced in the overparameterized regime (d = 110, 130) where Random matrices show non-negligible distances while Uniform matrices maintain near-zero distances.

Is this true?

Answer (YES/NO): NO